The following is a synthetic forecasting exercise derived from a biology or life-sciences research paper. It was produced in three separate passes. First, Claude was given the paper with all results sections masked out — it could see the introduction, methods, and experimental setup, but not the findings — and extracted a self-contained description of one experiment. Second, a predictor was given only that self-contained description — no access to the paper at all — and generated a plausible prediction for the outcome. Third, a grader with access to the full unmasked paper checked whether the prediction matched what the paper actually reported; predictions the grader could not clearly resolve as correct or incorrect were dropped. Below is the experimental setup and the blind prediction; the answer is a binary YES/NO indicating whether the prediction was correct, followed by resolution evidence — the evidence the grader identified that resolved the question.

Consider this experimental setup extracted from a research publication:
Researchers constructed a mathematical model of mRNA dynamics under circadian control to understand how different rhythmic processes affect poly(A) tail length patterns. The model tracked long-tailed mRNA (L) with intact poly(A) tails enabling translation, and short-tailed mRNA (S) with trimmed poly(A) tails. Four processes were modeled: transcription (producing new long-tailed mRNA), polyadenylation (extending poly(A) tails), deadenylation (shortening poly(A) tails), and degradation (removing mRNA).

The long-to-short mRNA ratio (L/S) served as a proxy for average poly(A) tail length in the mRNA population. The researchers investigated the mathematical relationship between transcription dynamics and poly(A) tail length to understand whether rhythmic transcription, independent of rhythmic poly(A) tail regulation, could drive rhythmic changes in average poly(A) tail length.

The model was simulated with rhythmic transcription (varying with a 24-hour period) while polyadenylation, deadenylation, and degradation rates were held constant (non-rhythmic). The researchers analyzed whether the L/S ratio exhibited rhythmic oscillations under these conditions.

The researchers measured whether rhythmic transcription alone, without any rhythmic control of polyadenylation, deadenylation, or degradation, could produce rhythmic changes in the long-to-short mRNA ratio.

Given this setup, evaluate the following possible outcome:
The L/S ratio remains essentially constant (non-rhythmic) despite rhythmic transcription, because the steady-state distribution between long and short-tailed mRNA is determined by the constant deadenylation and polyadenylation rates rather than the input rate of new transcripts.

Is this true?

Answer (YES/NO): YES